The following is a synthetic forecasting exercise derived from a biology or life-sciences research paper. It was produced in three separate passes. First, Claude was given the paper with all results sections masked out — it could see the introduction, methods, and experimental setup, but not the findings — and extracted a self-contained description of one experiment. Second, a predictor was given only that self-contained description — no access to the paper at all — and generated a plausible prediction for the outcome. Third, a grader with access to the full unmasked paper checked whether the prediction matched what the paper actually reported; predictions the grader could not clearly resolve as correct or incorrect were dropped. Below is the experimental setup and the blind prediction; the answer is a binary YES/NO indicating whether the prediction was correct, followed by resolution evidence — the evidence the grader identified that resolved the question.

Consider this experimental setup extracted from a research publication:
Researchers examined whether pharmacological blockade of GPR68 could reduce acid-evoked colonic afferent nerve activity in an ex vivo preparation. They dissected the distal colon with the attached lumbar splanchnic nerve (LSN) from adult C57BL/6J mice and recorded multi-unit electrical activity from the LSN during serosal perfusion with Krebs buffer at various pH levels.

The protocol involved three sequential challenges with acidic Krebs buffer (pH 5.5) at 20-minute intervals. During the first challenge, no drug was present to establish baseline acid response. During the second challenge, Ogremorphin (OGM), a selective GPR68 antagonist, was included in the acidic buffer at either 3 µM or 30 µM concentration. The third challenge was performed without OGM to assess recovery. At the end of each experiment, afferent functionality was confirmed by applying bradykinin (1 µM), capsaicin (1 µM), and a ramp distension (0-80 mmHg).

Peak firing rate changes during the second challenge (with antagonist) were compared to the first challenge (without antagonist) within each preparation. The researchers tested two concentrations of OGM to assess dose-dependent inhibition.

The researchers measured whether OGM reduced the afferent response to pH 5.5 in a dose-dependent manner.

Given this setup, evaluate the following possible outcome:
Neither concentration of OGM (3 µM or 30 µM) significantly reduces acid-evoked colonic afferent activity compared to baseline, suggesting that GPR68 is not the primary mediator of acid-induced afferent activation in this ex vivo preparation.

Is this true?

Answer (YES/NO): NO